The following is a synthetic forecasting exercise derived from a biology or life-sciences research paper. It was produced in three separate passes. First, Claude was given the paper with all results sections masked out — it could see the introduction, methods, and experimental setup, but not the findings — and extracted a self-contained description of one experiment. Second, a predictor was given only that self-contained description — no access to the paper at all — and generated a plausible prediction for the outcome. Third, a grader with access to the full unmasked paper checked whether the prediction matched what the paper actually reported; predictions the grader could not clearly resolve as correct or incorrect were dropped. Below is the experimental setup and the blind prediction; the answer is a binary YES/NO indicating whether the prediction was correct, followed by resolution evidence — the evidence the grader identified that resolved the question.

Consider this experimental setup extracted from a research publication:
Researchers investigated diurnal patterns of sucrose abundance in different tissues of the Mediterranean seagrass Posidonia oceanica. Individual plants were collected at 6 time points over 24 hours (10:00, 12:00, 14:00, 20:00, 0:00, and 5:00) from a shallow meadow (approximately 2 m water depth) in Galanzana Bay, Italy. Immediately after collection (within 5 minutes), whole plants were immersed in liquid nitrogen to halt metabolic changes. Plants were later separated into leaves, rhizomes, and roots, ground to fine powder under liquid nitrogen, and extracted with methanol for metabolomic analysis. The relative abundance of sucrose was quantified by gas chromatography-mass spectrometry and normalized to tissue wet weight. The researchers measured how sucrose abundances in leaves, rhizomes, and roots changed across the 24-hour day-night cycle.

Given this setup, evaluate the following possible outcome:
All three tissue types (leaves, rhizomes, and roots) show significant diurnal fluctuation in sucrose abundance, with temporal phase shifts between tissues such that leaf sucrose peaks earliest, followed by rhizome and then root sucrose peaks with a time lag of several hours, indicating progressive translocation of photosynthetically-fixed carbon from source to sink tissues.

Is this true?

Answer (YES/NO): NO